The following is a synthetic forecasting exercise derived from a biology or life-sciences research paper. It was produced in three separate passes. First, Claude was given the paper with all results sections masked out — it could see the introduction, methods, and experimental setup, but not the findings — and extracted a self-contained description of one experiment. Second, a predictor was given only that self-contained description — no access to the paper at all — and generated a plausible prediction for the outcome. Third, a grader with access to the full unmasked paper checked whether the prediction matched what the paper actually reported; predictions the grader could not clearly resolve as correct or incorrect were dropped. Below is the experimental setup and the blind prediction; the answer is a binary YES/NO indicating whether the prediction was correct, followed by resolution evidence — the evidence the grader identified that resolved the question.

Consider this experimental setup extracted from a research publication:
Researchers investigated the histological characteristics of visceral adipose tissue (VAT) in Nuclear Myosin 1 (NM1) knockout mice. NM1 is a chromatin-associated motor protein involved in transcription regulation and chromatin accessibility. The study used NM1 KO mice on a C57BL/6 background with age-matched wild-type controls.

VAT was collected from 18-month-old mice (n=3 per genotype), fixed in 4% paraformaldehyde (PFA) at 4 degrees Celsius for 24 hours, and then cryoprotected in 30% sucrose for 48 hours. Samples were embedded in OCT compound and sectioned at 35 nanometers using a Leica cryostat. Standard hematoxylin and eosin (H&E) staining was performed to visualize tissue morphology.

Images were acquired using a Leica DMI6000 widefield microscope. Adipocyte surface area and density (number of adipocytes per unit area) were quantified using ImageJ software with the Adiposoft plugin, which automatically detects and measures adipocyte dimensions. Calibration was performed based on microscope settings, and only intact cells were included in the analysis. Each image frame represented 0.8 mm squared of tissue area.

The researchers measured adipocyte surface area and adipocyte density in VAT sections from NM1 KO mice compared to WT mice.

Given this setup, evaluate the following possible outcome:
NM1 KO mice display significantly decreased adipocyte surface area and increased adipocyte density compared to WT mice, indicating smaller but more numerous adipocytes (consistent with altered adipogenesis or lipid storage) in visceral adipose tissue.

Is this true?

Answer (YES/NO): NO